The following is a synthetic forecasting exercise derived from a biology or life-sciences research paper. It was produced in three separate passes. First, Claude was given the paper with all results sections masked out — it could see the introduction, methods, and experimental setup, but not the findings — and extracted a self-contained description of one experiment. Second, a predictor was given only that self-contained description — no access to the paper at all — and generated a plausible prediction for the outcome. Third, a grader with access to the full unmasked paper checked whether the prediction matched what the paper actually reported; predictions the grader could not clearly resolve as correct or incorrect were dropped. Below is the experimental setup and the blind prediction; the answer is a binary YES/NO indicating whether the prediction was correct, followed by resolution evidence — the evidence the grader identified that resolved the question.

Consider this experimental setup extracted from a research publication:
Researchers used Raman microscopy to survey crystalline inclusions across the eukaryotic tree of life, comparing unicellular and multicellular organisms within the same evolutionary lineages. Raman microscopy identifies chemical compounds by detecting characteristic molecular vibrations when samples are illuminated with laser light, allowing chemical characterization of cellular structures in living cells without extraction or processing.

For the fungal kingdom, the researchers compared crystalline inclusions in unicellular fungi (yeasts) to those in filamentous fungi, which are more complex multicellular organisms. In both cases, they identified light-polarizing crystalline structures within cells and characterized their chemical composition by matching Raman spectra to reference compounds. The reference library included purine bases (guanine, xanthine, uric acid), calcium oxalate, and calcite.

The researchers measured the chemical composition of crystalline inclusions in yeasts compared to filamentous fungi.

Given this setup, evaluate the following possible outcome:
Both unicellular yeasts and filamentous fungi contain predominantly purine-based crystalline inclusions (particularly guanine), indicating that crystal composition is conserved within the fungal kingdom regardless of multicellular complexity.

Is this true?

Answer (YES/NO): NO